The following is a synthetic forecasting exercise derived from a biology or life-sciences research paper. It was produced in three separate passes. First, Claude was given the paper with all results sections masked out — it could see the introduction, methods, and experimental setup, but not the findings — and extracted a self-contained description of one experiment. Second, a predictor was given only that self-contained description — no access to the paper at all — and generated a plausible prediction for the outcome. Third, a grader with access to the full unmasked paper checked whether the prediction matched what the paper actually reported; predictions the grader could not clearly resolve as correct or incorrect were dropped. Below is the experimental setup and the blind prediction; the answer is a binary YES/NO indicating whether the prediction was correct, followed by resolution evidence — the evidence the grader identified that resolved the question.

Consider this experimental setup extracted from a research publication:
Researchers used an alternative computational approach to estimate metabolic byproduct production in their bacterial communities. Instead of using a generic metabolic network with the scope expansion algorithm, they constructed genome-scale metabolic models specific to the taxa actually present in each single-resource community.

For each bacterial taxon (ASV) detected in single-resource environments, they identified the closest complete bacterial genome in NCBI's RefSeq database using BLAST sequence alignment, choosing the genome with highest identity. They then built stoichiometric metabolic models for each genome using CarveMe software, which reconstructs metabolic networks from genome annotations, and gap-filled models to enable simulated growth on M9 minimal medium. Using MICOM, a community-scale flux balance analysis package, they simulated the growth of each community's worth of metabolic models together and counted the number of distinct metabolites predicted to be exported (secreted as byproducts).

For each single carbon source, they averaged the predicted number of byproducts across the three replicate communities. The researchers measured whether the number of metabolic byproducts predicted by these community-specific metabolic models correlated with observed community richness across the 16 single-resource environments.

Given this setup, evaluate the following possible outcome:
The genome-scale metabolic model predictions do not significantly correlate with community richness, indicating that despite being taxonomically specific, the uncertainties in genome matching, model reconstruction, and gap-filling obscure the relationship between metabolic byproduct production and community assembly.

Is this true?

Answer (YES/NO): NO